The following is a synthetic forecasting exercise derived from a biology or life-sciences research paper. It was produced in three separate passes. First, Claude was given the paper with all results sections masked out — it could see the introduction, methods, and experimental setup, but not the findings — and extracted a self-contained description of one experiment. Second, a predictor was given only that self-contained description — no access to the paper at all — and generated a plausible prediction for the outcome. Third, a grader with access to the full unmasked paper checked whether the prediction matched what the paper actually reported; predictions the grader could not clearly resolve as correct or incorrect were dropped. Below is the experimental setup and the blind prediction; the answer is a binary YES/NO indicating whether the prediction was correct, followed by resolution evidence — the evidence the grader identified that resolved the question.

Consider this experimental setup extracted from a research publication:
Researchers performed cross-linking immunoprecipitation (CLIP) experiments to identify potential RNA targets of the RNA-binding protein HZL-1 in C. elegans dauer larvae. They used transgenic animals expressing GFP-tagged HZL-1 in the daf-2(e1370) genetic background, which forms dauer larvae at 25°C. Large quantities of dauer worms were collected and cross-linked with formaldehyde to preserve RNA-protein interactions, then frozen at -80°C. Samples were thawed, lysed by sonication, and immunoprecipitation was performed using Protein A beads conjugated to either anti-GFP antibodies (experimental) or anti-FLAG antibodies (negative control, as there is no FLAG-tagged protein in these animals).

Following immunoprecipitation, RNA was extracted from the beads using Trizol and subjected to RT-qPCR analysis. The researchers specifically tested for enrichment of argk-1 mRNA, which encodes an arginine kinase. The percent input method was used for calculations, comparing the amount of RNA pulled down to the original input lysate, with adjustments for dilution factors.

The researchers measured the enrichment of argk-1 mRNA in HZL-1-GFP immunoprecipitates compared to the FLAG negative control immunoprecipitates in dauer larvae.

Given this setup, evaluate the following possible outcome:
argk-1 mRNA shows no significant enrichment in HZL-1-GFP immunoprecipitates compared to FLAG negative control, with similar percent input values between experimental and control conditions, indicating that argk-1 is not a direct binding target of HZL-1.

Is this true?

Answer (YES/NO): NO